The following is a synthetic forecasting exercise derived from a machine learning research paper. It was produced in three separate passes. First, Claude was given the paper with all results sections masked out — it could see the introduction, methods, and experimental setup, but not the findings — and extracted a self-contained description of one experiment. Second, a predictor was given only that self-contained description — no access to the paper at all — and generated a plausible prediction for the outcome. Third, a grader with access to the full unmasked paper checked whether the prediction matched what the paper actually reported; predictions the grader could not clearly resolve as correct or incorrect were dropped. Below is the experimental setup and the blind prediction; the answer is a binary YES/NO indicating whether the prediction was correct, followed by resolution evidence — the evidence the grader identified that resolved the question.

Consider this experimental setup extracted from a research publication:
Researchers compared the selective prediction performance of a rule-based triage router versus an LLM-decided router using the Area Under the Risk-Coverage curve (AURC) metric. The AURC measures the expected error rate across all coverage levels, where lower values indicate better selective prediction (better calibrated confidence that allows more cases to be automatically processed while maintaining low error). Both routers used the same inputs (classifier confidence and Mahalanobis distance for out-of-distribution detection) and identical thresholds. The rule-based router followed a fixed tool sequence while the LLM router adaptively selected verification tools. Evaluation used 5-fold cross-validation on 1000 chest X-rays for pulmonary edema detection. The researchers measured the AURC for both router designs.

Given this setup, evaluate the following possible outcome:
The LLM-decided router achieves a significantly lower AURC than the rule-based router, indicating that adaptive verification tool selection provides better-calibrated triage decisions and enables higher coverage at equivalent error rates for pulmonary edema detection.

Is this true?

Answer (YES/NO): NO